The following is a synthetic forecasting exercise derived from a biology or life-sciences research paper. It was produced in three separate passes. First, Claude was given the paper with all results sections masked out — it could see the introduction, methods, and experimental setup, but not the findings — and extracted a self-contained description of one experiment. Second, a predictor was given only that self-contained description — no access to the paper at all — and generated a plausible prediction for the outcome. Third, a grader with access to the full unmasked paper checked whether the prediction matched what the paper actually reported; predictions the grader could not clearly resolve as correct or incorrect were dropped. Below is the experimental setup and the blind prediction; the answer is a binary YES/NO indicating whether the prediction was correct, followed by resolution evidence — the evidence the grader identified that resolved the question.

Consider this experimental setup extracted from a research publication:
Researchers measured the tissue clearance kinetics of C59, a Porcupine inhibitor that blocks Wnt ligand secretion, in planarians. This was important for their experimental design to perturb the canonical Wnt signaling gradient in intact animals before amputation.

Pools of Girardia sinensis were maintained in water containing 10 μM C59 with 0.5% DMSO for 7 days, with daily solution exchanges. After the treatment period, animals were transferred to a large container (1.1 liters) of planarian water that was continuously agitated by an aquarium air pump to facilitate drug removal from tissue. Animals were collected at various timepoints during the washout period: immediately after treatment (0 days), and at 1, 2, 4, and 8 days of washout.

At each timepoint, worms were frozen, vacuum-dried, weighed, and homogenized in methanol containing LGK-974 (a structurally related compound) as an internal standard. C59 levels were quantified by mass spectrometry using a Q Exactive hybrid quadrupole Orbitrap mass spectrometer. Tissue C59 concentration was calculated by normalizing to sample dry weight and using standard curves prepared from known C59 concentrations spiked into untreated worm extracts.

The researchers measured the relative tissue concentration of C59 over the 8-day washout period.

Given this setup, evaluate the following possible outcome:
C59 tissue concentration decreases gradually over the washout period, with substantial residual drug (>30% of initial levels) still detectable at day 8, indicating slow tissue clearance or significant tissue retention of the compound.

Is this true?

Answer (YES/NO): NO